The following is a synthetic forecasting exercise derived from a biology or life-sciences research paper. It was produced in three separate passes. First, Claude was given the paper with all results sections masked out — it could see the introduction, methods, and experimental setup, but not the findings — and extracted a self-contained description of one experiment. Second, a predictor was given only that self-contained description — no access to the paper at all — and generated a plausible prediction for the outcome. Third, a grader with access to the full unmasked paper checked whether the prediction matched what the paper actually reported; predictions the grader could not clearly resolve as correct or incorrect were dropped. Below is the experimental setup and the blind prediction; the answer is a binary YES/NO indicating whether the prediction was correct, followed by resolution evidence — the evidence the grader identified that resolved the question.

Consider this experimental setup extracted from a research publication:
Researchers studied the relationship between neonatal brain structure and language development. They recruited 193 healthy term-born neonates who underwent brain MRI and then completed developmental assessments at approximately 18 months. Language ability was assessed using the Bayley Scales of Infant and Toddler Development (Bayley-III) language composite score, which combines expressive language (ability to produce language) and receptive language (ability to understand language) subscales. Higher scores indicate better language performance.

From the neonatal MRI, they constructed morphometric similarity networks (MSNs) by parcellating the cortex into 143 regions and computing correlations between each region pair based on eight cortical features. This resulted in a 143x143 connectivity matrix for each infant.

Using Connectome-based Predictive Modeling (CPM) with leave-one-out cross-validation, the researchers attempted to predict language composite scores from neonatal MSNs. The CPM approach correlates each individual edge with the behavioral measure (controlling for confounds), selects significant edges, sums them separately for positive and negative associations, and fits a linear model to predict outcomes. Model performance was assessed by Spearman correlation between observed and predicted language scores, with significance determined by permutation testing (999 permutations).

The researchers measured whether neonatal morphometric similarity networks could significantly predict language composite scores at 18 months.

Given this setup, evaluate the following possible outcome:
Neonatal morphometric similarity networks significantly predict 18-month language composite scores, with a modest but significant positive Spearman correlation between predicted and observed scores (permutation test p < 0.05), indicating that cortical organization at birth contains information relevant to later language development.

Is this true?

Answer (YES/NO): YES